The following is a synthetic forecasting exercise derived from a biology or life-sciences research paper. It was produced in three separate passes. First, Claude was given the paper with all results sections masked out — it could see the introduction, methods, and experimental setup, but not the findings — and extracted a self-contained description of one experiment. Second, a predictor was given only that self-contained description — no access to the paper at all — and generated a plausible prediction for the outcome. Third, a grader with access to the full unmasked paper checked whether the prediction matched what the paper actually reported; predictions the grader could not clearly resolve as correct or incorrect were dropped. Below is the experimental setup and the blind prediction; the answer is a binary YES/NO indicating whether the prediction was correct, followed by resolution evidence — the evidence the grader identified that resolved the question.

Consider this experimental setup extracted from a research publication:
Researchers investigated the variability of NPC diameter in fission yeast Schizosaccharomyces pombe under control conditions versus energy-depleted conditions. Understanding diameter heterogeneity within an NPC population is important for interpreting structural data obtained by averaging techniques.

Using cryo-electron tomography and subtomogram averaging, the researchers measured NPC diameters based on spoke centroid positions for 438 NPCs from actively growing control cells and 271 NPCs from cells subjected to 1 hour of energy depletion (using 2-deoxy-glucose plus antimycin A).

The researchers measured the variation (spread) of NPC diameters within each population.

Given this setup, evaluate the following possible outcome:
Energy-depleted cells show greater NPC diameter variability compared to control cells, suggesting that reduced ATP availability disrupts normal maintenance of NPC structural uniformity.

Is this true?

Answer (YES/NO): YES